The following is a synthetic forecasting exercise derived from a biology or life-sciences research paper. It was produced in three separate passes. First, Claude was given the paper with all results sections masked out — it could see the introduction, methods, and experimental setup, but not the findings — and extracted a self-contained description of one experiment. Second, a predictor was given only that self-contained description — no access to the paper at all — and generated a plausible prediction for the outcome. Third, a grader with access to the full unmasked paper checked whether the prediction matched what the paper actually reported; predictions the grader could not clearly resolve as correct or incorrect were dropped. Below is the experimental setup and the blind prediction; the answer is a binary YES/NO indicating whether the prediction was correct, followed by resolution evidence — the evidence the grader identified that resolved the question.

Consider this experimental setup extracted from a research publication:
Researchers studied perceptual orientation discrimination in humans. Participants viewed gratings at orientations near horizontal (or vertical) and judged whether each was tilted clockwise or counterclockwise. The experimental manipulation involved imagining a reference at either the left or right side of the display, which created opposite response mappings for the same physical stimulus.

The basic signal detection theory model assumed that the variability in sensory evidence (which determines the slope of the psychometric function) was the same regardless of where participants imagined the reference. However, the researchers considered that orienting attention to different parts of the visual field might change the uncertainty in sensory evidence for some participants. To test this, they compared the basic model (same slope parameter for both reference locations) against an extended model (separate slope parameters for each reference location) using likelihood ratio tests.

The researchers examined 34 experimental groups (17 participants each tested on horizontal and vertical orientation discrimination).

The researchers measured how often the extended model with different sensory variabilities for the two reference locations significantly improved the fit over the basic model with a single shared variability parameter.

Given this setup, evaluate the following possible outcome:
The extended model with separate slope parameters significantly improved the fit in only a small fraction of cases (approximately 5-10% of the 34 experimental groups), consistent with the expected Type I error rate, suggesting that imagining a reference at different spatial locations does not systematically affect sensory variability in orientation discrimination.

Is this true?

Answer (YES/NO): NO